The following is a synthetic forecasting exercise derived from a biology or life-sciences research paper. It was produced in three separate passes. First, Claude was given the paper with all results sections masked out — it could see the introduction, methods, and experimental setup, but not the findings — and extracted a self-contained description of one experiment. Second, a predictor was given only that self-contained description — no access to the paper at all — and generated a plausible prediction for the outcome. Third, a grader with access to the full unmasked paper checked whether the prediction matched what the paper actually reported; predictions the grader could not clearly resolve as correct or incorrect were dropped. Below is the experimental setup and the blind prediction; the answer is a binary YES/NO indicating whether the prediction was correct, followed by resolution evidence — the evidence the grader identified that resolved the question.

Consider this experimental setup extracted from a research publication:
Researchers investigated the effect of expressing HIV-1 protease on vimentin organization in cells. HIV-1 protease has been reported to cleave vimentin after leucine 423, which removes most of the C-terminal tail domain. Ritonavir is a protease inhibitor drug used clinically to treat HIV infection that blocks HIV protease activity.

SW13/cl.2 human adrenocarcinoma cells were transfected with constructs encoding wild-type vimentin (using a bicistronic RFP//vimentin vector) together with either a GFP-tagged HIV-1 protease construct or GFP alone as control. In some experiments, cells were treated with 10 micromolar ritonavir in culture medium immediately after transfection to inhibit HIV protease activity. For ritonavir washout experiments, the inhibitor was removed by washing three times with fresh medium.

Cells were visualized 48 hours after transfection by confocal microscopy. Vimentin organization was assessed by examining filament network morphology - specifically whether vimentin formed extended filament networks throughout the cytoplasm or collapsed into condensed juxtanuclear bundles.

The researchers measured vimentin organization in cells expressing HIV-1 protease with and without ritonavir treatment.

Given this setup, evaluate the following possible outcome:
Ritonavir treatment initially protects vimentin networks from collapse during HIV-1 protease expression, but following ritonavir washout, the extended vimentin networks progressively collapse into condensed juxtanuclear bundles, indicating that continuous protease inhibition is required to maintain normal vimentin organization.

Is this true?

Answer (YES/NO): NO